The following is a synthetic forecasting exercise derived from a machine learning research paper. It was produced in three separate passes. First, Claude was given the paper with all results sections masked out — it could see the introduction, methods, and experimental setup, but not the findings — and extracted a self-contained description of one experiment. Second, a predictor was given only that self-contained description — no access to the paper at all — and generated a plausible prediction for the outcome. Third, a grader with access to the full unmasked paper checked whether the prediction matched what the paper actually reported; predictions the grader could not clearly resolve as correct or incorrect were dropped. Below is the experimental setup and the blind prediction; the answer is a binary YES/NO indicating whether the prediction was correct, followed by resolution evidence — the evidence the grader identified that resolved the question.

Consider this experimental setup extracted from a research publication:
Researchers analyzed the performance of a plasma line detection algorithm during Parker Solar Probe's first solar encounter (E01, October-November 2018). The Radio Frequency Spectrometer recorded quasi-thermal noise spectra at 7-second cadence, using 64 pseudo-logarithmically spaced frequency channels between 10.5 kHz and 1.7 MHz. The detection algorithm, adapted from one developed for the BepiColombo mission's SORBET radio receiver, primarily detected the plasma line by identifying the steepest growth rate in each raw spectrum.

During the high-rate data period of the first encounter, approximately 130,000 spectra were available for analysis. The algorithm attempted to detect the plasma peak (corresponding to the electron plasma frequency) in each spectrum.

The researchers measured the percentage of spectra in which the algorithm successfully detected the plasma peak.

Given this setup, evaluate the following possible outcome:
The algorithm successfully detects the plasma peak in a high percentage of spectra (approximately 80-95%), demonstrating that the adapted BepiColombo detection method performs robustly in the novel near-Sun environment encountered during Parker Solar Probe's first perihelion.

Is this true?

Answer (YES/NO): YES